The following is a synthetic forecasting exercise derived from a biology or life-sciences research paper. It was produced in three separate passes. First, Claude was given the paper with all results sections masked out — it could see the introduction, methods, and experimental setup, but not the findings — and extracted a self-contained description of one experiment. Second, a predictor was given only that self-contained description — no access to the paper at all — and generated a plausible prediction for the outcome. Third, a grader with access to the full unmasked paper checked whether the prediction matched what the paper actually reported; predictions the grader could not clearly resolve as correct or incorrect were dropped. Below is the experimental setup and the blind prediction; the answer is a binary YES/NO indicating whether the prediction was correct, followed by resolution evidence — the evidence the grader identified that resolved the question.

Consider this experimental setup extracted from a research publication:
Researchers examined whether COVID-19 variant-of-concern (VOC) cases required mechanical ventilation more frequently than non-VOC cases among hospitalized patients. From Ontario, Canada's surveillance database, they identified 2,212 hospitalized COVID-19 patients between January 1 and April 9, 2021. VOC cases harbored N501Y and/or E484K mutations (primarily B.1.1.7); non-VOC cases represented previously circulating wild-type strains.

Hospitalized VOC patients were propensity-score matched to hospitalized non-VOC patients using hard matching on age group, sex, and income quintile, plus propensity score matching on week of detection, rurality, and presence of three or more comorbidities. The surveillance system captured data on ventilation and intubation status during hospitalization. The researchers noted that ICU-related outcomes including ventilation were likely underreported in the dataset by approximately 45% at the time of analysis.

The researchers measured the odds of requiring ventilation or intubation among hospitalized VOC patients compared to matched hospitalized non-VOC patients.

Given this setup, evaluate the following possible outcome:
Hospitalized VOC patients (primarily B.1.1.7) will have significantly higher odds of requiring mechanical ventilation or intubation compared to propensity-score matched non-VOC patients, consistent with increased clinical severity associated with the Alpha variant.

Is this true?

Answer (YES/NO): NO